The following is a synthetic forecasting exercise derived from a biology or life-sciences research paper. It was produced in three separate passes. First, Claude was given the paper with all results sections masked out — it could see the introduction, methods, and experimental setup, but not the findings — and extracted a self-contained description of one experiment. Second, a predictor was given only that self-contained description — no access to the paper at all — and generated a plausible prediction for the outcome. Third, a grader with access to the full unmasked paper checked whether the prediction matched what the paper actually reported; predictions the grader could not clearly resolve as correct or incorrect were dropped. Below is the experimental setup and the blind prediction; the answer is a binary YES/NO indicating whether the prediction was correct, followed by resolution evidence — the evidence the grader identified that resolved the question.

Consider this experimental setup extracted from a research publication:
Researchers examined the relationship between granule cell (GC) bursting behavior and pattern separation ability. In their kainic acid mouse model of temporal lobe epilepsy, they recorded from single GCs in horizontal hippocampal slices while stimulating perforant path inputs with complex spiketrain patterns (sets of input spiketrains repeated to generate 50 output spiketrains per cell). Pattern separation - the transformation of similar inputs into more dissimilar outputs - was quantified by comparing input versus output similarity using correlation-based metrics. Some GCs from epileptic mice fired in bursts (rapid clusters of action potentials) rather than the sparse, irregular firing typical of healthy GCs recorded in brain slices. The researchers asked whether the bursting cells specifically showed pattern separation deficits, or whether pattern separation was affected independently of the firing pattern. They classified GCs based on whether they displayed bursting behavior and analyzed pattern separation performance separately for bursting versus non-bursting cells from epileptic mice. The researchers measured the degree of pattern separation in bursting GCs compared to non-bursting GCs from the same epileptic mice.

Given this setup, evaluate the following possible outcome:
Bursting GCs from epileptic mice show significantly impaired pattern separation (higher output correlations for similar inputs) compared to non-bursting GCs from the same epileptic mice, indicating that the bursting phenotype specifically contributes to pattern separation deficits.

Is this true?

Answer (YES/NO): YES